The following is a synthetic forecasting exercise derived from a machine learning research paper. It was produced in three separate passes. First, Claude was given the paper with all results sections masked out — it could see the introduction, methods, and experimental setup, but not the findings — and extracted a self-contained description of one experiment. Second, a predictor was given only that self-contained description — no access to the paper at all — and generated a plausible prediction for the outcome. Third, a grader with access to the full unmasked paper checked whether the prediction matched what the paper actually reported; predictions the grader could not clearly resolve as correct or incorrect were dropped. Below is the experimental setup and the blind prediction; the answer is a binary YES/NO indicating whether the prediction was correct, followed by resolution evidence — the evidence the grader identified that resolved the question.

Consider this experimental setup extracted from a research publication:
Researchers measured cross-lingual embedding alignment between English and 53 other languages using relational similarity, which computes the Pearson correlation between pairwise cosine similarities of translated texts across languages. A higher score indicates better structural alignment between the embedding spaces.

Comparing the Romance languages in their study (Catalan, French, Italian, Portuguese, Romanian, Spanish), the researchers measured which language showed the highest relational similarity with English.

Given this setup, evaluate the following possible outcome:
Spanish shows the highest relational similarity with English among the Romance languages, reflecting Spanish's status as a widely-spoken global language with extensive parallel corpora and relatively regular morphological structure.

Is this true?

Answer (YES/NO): NO